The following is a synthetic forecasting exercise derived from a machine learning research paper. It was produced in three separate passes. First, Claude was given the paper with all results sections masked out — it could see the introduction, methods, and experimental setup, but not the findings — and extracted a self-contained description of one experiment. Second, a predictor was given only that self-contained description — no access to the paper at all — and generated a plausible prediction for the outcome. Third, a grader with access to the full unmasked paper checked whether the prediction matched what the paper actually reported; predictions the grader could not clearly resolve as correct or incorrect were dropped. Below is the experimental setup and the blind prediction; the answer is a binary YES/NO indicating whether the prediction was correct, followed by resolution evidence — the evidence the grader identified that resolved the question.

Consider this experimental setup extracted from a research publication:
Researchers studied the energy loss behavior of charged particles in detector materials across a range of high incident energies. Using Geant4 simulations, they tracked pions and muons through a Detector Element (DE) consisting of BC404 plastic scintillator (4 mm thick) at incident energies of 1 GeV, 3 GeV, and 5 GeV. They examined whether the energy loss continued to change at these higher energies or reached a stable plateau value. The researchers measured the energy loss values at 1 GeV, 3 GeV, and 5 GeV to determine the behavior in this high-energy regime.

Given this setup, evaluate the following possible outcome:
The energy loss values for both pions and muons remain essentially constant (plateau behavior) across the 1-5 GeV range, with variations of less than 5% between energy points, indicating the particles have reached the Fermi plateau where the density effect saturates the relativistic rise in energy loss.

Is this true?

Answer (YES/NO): YES